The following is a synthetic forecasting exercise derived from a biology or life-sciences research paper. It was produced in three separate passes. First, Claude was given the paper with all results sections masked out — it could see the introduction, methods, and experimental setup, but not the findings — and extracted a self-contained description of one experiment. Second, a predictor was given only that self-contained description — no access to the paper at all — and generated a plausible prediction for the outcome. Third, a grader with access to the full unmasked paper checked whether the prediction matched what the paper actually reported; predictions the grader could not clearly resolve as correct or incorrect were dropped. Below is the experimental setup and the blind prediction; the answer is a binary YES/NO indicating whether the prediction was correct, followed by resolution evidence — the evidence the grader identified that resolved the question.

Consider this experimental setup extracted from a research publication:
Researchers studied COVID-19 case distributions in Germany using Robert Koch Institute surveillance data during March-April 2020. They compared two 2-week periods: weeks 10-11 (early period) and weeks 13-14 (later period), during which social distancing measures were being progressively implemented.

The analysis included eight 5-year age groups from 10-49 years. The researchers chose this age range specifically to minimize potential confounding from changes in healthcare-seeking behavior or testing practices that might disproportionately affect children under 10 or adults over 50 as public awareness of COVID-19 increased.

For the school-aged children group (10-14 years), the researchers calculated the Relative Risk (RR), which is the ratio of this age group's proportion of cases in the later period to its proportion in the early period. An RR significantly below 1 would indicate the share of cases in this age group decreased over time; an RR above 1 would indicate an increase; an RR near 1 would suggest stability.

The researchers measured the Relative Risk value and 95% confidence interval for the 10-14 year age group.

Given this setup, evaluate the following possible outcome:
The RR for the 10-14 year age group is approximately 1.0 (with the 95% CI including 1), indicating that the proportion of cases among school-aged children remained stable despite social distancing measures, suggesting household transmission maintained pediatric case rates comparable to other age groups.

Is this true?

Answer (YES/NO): NO